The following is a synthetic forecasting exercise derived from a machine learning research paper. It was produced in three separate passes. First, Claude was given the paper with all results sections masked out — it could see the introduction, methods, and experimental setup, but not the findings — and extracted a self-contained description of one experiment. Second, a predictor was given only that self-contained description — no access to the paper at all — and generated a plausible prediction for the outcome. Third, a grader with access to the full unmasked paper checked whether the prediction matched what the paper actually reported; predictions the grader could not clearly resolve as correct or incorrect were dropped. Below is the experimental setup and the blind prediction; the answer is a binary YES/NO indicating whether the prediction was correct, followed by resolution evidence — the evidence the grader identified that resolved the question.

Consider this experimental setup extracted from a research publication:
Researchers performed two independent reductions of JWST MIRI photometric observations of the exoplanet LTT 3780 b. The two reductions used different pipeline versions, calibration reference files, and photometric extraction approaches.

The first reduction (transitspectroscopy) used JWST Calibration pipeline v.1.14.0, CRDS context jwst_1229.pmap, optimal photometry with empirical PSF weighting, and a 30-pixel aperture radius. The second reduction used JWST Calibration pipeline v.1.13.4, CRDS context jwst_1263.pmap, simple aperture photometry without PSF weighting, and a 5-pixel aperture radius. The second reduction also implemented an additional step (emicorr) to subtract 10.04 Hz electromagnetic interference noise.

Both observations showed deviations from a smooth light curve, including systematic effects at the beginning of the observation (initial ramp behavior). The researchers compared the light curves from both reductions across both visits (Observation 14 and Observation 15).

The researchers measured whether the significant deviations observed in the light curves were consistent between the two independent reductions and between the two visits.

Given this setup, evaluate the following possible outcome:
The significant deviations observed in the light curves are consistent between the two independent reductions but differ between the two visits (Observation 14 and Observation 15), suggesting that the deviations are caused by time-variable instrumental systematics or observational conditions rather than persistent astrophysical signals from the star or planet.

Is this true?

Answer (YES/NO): NO